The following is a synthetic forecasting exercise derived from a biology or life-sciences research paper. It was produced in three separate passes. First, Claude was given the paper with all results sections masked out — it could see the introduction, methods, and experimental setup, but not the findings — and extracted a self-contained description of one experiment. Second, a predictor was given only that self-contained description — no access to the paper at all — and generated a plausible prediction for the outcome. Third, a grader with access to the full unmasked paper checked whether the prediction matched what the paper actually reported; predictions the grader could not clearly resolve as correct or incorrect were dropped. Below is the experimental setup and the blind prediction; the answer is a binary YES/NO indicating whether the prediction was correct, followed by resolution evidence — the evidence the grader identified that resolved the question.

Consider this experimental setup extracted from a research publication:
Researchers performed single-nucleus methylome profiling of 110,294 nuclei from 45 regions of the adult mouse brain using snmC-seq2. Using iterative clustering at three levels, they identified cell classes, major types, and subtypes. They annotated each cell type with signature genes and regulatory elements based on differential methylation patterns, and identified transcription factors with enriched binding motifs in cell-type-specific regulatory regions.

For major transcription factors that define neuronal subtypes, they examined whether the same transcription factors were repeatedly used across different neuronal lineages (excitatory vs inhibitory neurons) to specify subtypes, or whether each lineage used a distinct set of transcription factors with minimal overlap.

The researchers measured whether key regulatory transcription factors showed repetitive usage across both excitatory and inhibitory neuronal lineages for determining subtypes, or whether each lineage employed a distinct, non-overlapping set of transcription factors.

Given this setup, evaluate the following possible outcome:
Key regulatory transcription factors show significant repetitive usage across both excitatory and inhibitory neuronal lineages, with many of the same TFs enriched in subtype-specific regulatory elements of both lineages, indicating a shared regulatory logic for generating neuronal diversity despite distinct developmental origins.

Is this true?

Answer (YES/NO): YES